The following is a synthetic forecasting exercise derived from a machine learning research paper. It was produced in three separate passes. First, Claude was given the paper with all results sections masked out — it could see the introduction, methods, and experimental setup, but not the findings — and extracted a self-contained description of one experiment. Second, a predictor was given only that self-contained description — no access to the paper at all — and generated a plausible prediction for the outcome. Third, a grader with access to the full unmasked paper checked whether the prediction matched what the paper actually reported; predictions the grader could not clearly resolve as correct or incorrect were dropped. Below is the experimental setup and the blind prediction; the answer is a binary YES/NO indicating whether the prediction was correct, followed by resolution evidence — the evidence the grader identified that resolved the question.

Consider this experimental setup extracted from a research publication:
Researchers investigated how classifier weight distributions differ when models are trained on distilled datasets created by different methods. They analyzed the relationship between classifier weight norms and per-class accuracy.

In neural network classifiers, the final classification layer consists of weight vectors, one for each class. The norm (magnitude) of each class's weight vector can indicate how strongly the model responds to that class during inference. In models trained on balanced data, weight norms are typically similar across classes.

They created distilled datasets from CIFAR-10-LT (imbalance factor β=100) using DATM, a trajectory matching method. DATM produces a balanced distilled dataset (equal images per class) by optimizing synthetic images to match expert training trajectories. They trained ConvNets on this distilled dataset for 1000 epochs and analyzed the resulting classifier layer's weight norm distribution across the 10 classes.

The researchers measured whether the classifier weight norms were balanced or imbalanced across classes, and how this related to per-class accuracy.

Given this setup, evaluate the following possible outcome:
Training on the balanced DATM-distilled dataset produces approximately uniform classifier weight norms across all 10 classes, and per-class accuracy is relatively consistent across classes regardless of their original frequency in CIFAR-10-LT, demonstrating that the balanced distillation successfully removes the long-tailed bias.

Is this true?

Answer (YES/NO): NO